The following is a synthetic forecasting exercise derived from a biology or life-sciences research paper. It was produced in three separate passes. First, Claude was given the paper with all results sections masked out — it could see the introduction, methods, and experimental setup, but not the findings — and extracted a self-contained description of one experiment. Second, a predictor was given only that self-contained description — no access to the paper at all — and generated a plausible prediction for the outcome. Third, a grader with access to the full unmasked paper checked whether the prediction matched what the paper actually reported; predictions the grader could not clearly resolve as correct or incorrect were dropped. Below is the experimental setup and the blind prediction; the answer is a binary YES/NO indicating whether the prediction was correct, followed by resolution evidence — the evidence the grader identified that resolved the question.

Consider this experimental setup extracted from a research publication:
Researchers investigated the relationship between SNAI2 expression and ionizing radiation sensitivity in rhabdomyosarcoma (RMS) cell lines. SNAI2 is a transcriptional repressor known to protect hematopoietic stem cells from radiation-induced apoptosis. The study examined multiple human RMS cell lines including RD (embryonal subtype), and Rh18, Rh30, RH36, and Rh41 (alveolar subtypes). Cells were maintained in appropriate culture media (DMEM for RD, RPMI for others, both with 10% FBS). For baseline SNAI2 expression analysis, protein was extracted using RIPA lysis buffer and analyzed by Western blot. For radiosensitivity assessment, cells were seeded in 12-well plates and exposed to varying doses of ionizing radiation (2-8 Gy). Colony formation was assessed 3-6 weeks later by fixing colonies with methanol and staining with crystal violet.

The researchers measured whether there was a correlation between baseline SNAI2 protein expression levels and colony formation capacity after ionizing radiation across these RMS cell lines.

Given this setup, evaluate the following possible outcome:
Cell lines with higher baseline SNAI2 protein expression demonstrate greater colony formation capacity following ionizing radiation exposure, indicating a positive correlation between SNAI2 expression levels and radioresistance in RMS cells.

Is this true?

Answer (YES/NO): YES